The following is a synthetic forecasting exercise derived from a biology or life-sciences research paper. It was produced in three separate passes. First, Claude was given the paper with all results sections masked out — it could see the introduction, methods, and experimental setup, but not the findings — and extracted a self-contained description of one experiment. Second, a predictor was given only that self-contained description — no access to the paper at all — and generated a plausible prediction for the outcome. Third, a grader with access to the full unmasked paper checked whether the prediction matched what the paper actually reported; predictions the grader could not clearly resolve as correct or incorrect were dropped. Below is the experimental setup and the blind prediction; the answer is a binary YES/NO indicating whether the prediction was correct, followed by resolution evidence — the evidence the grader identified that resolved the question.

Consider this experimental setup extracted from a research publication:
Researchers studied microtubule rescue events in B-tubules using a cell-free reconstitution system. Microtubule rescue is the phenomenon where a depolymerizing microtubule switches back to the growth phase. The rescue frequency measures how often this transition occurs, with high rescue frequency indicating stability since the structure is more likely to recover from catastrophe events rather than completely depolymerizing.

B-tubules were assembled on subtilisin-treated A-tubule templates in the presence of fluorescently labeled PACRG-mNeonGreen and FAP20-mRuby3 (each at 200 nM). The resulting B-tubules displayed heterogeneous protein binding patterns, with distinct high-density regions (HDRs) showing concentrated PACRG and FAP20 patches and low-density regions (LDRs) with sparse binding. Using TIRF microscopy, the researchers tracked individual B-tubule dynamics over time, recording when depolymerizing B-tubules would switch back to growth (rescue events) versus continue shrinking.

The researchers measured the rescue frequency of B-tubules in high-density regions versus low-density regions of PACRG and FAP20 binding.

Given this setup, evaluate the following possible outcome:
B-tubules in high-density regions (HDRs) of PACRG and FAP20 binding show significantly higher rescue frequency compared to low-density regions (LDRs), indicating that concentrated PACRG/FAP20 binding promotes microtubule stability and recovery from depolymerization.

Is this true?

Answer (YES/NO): YES